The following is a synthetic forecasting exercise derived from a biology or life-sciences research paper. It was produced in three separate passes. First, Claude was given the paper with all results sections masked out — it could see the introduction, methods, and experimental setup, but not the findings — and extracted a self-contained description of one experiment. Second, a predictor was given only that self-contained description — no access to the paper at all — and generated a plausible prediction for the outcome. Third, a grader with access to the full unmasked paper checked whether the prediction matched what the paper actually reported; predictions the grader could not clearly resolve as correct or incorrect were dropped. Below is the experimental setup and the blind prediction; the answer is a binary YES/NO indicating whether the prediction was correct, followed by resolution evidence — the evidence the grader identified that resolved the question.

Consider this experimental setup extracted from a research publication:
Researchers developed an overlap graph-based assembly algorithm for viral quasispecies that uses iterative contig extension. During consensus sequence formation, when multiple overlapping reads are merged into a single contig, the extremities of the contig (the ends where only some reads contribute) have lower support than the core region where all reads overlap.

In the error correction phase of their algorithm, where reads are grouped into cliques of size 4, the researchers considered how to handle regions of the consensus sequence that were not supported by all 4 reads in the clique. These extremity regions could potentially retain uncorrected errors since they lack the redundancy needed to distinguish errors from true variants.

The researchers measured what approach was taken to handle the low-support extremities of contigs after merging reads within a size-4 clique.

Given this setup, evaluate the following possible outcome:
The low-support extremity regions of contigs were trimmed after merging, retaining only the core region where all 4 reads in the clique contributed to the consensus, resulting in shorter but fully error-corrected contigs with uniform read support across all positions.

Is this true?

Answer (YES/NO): YES